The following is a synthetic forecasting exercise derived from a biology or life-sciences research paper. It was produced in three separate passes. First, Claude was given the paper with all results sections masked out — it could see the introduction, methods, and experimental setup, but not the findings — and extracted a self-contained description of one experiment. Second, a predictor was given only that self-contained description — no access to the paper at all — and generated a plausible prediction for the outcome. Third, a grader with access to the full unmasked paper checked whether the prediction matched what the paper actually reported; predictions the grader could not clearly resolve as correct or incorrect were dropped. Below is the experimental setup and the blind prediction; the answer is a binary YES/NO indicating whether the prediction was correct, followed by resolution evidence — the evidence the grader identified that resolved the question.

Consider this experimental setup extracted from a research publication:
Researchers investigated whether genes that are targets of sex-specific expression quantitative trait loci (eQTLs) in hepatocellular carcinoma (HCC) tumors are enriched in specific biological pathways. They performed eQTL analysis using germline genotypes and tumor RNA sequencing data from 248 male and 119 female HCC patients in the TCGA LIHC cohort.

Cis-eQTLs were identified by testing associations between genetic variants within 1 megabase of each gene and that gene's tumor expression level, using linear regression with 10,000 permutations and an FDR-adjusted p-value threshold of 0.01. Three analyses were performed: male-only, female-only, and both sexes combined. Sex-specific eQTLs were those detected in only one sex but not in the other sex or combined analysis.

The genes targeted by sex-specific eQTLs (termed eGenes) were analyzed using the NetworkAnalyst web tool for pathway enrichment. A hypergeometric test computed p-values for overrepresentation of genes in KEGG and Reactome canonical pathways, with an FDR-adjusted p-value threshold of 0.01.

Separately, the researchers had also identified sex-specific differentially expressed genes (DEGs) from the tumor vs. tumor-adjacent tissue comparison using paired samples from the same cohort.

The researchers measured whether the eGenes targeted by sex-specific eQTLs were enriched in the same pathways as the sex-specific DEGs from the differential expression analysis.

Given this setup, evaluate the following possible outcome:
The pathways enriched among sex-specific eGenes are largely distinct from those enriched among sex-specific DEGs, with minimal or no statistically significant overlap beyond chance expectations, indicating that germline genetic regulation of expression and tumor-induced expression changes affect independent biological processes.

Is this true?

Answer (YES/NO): NO